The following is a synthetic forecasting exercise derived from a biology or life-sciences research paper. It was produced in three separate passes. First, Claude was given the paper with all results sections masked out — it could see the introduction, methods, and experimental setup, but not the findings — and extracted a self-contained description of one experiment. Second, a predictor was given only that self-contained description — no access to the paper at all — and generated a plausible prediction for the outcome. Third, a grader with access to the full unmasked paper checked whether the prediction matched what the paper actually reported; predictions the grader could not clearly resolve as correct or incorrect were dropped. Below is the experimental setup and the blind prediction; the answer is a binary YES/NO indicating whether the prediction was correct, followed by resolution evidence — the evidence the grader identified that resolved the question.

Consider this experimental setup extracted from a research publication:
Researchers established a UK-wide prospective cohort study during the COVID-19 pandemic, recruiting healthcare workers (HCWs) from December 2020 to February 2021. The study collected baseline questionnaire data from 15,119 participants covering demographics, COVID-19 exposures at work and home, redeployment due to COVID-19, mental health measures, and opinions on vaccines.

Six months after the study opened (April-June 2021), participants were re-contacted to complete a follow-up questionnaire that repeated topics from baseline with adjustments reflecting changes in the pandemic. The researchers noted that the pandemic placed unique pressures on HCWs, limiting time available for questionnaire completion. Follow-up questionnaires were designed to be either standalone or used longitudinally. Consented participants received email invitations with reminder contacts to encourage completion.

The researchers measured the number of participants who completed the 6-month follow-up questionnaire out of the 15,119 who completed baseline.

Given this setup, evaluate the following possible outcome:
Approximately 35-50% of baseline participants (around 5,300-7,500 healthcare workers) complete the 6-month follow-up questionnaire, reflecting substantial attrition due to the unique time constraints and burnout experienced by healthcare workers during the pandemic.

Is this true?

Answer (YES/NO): YES